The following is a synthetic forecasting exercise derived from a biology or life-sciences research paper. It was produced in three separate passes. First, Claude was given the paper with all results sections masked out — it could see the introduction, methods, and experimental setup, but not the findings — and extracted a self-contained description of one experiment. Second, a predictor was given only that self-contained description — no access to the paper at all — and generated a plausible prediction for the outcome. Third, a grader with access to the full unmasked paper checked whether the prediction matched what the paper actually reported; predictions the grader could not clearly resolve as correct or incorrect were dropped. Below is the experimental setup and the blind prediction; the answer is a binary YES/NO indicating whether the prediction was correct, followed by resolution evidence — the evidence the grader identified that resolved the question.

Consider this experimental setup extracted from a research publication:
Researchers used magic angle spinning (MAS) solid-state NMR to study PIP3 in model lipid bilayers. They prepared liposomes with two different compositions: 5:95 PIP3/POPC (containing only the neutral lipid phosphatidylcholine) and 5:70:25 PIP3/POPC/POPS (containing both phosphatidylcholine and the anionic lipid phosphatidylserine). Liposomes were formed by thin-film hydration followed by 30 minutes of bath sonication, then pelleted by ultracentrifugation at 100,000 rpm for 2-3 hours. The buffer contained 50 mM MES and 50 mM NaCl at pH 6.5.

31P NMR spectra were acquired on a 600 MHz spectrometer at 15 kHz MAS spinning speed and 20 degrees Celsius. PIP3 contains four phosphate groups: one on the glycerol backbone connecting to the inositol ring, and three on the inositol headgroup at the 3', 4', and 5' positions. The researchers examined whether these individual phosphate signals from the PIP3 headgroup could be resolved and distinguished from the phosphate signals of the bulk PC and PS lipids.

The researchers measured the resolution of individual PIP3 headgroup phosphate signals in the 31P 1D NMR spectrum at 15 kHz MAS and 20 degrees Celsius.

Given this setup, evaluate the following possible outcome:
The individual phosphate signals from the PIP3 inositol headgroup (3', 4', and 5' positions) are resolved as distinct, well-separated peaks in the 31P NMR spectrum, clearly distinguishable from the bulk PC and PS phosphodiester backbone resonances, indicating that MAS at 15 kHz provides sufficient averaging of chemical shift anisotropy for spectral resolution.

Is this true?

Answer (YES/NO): YES